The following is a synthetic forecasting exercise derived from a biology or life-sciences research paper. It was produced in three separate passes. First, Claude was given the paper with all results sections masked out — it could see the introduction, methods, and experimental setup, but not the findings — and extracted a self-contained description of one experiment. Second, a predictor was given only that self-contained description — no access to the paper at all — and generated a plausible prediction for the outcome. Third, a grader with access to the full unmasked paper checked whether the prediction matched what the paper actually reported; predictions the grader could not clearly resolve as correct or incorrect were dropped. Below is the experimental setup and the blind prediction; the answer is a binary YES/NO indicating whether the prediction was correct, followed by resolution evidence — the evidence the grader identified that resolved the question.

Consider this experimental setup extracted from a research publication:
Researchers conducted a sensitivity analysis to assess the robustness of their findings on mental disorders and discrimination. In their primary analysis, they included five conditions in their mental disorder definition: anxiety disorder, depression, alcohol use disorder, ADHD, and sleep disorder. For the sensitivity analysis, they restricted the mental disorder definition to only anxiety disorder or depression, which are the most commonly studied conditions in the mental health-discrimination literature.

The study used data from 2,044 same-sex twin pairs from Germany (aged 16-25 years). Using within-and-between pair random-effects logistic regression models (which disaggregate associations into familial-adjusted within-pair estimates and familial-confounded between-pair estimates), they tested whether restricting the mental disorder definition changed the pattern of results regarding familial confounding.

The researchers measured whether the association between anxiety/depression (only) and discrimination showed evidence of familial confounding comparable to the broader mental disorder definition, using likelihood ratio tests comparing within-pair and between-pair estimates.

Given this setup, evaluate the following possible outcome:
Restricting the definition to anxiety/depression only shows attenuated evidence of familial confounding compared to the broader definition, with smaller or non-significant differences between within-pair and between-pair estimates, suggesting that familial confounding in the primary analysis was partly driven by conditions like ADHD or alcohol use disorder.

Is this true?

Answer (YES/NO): NO